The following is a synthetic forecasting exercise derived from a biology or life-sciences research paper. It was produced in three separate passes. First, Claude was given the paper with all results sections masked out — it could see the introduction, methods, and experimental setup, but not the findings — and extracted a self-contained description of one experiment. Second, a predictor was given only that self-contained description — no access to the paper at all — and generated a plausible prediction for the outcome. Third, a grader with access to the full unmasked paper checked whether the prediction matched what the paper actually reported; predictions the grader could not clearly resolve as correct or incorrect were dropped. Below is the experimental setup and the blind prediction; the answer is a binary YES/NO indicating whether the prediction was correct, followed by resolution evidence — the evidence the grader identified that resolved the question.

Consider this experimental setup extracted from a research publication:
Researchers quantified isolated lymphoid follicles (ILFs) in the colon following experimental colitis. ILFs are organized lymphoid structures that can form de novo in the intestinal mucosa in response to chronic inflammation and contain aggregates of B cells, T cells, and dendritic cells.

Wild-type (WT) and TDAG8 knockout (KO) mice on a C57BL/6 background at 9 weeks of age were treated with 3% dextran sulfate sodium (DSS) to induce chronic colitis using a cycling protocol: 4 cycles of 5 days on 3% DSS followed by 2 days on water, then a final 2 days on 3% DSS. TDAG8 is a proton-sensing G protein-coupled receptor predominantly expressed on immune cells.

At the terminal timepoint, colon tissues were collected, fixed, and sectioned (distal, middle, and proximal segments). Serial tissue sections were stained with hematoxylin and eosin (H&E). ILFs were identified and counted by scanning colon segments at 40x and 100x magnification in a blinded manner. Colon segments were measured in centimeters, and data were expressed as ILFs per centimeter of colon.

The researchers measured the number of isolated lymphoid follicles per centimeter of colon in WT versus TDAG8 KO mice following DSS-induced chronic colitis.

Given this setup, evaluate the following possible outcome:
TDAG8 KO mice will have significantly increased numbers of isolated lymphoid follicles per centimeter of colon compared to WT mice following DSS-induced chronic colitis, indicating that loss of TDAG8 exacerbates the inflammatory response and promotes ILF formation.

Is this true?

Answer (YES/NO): YES